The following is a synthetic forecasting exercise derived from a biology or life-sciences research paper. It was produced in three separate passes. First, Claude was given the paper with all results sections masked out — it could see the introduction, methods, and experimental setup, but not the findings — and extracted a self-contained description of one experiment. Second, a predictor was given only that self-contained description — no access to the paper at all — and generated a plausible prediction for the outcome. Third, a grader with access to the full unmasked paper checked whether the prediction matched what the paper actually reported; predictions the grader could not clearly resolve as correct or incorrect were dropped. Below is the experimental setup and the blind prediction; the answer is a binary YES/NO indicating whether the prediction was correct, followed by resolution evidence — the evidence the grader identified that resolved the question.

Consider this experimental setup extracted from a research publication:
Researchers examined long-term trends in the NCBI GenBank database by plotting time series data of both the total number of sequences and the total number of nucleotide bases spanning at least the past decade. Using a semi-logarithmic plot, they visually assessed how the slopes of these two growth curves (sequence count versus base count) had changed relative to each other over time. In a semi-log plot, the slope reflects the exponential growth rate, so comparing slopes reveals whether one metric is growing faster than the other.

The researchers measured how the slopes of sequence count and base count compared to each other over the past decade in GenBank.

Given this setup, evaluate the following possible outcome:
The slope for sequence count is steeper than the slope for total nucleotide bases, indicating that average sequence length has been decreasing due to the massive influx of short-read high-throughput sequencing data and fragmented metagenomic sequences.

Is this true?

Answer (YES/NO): NO